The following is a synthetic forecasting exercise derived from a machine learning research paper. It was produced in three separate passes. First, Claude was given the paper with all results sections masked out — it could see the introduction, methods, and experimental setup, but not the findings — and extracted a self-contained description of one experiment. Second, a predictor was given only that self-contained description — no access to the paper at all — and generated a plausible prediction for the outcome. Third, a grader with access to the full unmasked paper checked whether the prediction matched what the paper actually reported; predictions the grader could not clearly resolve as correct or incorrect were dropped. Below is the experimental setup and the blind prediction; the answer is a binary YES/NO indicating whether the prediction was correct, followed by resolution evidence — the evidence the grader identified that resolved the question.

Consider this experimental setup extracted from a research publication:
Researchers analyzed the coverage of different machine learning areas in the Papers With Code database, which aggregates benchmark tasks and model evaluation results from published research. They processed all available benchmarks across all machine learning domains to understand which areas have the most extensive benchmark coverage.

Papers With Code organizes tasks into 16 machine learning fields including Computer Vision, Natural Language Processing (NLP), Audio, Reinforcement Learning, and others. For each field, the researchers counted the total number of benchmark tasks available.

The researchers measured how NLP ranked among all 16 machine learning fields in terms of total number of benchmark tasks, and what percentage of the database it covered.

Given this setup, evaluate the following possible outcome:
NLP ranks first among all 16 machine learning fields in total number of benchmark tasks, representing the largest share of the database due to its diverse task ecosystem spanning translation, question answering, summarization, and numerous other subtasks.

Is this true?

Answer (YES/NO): NO